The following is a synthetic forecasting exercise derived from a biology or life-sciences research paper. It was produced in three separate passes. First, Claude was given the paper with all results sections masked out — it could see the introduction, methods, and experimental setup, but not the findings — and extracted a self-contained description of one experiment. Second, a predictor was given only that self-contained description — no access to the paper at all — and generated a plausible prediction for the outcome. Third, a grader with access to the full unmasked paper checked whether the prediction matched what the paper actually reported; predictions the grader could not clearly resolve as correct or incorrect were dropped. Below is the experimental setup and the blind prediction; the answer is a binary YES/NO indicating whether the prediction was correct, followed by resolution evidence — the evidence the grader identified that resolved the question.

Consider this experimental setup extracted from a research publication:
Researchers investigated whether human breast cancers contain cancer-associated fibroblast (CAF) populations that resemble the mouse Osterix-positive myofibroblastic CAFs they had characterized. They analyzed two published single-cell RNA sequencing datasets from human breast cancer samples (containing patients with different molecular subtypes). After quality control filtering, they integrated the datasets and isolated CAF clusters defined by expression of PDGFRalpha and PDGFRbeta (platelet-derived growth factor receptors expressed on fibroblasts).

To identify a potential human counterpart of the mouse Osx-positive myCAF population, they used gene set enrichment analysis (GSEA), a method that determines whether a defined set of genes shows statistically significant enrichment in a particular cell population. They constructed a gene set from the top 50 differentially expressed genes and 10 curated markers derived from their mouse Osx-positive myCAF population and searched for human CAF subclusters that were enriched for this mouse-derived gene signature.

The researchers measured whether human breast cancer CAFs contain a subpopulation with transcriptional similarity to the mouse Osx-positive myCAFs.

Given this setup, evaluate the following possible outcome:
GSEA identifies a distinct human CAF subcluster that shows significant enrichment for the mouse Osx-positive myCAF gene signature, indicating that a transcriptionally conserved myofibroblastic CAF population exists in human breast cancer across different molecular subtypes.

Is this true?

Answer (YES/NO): YES